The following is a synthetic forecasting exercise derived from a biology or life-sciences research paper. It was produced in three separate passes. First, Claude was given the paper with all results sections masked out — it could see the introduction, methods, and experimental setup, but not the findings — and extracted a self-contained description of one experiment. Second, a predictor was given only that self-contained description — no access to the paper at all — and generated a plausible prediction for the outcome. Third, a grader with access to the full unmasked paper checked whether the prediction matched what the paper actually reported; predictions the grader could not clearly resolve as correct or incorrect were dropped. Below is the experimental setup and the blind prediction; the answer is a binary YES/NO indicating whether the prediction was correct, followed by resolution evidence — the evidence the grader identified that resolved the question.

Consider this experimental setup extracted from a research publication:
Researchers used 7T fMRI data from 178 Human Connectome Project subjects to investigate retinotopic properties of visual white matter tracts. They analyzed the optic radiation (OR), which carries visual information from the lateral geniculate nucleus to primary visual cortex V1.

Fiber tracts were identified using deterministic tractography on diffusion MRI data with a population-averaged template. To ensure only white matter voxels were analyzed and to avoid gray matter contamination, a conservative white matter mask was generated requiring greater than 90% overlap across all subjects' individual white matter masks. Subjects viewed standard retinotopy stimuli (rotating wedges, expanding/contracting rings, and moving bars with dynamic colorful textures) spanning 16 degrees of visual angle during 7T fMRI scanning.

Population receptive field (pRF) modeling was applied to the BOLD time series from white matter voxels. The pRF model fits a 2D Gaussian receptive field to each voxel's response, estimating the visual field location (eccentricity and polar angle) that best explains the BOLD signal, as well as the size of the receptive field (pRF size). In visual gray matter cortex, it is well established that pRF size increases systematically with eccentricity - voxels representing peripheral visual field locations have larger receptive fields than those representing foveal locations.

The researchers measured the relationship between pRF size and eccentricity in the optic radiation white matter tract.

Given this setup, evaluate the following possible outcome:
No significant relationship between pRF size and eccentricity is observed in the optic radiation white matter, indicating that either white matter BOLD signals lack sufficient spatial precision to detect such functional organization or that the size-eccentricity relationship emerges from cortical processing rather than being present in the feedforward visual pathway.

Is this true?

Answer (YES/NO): NO